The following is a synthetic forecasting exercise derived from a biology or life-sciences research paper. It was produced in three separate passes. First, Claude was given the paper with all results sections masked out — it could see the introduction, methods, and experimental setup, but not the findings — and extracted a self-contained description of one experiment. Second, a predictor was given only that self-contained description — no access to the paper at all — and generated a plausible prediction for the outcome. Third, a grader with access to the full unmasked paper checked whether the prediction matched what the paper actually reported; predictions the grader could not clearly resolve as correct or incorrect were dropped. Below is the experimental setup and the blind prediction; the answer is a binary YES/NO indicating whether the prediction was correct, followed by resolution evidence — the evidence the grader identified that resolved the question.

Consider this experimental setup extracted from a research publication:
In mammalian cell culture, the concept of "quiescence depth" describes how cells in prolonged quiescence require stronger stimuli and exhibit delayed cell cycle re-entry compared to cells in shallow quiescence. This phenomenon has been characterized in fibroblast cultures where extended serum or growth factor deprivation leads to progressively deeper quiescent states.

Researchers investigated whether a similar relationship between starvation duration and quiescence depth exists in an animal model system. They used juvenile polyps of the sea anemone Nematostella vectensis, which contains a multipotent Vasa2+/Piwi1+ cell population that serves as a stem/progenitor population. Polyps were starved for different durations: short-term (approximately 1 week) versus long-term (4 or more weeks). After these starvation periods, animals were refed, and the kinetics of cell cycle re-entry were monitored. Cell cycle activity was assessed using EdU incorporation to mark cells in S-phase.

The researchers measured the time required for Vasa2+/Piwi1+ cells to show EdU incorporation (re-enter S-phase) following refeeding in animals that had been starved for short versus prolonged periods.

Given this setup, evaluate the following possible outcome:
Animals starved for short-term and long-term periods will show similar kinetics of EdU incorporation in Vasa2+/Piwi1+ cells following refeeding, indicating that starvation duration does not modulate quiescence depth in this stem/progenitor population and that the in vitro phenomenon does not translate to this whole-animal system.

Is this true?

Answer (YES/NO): NO